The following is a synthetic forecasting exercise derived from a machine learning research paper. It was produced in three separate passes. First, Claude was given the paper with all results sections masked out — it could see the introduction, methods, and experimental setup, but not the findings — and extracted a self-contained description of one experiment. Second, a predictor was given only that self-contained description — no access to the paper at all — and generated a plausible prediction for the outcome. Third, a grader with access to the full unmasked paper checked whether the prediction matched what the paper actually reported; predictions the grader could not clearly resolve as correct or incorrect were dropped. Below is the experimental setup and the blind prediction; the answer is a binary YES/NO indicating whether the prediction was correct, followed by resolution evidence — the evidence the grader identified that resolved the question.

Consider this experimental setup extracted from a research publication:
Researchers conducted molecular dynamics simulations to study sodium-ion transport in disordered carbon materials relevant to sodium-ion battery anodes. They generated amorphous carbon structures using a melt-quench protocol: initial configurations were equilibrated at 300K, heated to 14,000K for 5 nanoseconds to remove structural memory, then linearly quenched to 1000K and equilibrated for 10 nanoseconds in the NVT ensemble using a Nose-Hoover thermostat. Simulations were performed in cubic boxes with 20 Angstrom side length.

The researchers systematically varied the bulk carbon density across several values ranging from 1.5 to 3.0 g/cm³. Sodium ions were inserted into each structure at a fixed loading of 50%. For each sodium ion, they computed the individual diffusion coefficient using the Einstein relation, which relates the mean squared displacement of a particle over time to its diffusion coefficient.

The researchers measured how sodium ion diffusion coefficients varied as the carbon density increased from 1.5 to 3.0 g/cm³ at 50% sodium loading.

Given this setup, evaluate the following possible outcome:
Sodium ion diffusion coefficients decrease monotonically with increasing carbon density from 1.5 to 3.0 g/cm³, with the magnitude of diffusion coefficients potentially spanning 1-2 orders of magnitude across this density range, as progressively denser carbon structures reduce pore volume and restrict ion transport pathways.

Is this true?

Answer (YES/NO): NO